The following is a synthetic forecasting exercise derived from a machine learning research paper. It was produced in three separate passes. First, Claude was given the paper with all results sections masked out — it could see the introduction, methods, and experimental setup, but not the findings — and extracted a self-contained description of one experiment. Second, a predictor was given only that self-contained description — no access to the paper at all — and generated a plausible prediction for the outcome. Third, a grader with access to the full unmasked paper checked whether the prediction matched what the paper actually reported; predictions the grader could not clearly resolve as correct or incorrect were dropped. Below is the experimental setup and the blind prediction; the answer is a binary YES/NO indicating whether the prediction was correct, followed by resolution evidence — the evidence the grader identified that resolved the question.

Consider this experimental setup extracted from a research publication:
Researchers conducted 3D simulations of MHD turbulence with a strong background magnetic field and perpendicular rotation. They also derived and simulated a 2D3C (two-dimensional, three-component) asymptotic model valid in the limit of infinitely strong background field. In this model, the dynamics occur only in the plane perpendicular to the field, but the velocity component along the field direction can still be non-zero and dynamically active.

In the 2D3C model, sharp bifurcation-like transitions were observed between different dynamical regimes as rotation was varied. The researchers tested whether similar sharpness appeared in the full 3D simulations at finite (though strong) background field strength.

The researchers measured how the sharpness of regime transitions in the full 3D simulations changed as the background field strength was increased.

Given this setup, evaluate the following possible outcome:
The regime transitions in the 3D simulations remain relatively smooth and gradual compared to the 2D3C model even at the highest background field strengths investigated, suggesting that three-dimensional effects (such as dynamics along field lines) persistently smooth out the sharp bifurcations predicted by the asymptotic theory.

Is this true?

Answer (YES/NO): NO